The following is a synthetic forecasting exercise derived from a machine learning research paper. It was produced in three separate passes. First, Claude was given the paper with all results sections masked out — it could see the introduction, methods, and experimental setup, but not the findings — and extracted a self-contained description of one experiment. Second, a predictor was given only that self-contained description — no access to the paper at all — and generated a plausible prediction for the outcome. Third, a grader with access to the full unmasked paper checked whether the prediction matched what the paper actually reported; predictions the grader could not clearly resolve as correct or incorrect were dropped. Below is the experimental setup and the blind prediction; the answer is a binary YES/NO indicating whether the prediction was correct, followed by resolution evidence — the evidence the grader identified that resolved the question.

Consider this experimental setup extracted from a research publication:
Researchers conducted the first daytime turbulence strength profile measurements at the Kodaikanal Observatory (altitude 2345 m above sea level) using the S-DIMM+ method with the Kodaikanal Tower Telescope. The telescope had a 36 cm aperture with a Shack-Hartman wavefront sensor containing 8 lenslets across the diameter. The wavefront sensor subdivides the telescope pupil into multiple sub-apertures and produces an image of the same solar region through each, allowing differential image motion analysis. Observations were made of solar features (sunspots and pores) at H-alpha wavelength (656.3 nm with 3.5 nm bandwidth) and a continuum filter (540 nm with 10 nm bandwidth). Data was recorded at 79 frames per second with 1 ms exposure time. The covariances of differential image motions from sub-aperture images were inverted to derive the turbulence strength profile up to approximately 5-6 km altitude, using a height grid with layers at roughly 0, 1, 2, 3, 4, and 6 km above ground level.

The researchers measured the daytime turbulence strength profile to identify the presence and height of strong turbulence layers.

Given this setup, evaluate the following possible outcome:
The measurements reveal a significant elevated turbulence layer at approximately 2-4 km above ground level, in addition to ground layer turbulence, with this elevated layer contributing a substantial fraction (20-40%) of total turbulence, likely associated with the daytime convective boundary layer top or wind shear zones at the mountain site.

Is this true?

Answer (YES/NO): NO